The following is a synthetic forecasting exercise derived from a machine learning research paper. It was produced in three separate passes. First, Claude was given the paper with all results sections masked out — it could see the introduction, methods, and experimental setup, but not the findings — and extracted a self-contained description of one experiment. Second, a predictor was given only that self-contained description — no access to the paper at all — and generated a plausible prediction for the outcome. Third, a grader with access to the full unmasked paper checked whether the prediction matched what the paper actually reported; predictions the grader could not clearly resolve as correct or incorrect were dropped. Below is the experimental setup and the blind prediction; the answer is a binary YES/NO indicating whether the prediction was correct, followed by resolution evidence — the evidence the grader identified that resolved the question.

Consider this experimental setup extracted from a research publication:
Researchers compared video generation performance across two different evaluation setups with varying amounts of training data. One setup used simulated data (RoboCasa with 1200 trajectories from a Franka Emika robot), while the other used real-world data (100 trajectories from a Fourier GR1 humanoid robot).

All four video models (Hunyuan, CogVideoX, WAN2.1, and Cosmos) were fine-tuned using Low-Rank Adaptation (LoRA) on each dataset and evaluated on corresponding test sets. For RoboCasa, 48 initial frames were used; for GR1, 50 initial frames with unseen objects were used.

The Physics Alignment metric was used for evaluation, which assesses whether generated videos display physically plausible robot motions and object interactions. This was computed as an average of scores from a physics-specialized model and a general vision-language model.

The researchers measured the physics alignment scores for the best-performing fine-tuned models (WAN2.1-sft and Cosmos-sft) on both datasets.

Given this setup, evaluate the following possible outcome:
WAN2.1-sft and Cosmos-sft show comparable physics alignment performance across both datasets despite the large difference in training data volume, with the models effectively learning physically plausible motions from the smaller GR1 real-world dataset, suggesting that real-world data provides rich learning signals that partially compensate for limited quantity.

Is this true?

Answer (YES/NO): NO